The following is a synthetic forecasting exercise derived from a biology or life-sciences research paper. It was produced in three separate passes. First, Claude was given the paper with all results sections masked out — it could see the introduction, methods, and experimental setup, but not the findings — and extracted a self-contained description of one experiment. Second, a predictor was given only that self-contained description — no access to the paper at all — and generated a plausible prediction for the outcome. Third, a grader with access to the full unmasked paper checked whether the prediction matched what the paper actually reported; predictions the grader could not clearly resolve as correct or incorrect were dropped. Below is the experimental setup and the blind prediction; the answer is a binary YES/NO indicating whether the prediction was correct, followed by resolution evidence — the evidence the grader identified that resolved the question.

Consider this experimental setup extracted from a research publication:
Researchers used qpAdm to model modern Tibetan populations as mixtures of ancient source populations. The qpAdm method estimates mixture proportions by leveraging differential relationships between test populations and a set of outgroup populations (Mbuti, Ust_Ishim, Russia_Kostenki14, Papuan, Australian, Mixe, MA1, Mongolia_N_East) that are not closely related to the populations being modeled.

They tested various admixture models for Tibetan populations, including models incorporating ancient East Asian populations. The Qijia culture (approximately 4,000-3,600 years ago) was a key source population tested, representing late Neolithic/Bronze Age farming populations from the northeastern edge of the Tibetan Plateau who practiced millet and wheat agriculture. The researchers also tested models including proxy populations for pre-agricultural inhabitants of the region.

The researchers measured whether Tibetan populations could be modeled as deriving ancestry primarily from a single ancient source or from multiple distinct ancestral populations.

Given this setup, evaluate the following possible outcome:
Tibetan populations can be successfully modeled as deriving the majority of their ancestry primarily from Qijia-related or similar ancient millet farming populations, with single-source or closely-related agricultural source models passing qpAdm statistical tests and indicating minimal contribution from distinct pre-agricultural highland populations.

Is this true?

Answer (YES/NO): NO